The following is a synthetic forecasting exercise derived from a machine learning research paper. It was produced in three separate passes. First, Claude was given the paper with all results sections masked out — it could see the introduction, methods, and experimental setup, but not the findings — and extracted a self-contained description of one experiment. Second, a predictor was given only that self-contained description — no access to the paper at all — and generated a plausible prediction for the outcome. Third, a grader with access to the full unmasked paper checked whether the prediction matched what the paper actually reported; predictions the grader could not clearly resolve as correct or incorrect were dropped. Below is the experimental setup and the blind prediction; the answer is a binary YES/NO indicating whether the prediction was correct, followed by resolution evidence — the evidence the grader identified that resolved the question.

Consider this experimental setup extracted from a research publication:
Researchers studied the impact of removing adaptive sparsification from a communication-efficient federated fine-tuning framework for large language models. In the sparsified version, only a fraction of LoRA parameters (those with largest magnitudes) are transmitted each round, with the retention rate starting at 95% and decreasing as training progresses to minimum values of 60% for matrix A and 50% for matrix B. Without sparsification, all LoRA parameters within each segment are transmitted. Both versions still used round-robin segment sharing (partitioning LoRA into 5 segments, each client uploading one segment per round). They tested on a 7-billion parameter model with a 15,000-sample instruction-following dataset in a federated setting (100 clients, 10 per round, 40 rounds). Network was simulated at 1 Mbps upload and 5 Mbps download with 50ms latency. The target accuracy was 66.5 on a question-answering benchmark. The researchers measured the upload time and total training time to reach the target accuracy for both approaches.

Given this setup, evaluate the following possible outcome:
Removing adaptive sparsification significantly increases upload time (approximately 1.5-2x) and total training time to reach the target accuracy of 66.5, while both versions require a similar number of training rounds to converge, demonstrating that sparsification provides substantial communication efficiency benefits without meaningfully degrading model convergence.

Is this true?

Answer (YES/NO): NO